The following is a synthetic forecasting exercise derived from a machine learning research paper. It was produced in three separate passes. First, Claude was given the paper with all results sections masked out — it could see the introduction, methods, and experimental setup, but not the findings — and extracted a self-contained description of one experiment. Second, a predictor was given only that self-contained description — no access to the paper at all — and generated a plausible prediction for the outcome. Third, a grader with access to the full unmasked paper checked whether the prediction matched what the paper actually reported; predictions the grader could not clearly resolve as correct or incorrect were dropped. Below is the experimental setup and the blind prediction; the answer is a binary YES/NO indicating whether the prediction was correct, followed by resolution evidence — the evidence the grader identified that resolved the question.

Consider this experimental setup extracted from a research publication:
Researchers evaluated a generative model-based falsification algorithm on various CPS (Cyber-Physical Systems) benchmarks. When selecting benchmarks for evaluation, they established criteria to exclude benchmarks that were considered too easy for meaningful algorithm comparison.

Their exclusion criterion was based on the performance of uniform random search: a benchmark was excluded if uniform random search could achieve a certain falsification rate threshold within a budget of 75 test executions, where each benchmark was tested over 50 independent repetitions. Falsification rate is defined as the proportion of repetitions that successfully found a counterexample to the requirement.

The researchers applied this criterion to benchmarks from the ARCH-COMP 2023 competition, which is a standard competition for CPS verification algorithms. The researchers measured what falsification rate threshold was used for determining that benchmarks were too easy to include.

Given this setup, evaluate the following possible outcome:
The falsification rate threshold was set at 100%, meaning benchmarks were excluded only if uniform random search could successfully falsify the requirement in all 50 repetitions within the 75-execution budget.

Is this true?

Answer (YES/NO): NO